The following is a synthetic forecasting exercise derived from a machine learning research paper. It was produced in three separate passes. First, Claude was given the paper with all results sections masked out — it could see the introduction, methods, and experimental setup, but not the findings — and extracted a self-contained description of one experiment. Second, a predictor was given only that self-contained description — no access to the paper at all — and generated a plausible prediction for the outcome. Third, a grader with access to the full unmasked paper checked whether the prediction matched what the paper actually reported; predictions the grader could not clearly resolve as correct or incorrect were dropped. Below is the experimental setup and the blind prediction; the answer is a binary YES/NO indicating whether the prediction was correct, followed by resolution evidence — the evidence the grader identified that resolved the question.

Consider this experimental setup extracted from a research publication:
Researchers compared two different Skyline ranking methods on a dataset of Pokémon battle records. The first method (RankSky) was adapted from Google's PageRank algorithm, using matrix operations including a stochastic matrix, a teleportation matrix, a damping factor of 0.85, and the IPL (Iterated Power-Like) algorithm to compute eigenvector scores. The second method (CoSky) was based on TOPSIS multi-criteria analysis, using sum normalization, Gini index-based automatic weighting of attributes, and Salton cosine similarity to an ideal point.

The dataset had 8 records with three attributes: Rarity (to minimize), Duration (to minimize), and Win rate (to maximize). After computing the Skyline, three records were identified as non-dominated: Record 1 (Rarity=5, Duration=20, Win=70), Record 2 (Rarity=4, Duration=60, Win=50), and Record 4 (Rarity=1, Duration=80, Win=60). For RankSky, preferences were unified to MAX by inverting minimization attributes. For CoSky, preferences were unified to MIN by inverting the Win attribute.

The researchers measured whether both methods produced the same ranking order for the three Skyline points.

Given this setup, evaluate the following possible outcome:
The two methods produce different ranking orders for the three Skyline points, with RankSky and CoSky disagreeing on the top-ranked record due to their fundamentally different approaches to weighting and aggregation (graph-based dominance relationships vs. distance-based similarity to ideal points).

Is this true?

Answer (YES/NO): YES